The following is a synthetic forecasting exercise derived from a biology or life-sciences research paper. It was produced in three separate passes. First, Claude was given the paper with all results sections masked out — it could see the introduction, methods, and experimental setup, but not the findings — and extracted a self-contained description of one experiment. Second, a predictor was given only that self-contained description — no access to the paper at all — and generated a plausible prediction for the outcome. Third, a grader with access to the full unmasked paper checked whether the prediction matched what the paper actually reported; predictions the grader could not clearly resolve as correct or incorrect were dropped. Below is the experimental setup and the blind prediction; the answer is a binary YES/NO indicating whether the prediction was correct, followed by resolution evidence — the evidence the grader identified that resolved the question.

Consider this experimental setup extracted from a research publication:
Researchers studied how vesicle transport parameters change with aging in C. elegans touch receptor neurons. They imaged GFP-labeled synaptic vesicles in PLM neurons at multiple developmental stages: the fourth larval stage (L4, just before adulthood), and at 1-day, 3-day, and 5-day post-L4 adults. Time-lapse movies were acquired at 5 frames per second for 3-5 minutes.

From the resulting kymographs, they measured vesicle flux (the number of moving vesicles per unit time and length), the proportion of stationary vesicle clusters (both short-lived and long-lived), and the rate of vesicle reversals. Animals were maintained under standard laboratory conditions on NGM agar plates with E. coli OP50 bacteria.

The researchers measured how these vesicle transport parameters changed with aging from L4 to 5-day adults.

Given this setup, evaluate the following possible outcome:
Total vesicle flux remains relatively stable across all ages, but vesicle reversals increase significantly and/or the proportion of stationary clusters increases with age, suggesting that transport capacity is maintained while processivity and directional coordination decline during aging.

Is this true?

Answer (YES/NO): NO